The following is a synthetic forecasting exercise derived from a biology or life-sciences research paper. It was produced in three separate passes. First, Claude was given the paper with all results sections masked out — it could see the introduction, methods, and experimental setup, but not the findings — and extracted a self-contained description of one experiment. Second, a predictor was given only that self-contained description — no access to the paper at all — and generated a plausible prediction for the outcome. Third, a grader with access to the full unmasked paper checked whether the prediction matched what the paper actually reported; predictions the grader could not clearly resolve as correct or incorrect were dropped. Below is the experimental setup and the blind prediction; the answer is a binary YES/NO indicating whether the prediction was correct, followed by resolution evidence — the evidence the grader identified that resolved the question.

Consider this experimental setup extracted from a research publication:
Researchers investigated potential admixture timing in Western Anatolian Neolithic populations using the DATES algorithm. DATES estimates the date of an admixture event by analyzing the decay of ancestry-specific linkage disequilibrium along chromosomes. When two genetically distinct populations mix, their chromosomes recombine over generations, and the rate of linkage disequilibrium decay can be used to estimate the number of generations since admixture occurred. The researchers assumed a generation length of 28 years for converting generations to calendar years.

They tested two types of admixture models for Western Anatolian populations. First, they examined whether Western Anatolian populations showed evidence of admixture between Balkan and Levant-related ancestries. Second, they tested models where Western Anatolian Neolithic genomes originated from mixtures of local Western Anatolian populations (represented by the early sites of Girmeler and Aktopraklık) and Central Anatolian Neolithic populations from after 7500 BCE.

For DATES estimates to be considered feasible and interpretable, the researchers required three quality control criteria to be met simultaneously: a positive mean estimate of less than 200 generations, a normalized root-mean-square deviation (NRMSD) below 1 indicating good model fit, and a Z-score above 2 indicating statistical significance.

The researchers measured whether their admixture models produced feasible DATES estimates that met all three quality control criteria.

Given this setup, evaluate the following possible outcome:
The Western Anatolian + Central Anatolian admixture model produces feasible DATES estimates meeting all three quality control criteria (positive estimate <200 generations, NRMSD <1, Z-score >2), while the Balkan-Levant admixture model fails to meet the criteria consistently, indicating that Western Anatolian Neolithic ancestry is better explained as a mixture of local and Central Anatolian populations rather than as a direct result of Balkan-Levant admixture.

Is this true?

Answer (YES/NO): NO